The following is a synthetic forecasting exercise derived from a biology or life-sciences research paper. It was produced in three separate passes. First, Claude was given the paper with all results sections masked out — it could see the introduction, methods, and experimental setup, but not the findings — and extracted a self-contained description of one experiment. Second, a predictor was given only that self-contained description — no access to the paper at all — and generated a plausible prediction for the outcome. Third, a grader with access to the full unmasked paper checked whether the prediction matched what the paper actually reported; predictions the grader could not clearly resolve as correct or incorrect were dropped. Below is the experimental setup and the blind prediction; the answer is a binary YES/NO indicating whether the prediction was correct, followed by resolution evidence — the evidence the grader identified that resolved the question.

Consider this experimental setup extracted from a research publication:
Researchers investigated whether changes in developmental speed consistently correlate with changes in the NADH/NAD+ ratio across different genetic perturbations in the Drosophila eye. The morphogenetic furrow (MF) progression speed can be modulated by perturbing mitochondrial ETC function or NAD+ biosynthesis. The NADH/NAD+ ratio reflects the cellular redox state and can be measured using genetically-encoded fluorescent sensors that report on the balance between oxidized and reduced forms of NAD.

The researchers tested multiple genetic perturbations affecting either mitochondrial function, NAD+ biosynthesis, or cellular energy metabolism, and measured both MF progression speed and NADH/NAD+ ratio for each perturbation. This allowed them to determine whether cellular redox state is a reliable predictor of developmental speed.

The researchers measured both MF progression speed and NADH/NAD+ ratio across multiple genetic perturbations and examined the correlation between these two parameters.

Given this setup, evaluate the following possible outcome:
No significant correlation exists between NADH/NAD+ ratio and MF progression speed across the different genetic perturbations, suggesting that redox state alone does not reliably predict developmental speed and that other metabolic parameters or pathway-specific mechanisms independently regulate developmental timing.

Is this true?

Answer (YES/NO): NO